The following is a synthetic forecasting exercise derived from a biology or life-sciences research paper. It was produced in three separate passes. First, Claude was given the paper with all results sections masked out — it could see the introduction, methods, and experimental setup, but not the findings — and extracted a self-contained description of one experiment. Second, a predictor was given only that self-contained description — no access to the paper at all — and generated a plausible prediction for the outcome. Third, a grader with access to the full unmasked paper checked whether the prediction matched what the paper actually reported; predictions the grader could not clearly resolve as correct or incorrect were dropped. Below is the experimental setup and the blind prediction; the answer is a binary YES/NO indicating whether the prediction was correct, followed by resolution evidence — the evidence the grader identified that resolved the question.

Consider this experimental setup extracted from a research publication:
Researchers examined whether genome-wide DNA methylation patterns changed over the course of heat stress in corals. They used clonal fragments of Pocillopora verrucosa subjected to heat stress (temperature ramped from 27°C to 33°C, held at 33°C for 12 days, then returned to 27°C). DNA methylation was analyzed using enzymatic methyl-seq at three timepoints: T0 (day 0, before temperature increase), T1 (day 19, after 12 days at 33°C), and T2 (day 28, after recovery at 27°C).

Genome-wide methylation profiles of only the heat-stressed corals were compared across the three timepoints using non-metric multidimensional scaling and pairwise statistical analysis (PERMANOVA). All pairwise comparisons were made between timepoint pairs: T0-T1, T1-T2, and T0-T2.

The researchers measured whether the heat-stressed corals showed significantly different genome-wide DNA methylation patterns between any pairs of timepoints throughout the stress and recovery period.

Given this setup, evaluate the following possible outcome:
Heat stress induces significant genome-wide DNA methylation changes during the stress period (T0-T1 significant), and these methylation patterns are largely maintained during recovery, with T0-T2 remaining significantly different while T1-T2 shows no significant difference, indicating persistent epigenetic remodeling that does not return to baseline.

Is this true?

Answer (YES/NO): NO